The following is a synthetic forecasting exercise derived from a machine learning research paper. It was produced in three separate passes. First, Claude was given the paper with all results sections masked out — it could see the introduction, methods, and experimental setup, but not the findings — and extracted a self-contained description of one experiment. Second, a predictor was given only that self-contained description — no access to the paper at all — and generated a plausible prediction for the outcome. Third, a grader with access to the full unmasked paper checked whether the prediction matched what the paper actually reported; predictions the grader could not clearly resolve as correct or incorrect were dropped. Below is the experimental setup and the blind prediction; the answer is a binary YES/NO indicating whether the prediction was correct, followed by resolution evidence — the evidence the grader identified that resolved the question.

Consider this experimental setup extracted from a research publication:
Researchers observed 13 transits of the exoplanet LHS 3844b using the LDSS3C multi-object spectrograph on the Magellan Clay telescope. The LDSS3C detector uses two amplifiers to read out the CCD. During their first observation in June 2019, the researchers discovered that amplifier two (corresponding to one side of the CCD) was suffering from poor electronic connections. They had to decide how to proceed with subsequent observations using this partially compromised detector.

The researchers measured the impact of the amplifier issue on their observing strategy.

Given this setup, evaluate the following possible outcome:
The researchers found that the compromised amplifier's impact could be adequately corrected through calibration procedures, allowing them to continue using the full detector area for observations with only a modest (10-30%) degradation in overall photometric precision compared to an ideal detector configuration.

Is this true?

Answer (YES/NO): NO